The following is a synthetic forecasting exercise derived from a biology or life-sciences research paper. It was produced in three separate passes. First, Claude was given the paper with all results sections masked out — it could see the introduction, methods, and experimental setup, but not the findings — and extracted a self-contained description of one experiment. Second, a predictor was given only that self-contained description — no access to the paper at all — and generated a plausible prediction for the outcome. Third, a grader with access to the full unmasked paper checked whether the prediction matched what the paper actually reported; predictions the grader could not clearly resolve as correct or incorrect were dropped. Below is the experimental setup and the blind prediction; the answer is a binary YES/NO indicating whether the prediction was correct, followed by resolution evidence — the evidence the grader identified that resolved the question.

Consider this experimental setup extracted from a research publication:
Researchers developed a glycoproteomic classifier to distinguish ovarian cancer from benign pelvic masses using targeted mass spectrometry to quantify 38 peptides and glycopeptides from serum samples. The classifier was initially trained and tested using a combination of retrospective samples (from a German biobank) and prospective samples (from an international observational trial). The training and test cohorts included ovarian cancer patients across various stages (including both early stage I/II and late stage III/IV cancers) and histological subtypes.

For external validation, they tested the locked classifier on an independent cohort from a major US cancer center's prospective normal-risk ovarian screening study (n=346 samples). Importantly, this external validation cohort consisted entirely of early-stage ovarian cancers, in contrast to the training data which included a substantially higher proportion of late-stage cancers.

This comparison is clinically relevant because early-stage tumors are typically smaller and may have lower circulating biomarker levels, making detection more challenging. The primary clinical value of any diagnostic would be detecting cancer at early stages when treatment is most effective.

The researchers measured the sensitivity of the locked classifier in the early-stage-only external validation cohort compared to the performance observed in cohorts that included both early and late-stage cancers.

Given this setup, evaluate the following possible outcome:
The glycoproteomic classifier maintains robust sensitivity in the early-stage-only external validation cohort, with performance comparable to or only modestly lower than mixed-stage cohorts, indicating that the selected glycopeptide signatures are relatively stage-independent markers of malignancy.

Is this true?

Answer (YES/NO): NO